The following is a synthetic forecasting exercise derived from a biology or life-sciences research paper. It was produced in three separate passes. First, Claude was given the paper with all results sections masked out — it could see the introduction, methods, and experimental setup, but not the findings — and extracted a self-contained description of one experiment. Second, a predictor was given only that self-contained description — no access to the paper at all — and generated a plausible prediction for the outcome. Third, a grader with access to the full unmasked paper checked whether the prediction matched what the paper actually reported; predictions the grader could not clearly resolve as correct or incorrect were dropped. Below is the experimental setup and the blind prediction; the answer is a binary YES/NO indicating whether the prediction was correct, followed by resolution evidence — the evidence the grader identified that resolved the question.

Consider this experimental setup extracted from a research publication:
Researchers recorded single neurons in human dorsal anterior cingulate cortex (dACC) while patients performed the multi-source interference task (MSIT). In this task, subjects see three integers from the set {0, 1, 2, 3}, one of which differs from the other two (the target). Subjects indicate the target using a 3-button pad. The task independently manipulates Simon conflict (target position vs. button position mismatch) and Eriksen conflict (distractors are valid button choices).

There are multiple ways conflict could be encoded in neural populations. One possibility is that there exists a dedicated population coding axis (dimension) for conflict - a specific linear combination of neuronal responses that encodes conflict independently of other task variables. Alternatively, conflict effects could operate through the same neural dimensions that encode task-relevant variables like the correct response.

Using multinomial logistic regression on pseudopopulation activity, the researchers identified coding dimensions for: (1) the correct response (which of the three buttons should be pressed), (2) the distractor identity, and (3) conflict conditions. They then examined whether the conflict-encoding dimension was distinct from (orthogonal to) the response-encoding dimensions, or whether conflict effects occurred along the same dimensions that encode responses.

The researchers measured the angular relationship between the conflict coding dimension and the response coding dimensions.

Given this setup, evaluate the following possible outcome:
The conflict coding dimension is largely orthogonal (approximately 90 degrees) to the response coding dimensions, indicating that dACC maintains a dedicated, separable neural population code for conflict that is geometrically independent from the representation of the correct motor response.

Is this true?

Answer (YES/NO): NO